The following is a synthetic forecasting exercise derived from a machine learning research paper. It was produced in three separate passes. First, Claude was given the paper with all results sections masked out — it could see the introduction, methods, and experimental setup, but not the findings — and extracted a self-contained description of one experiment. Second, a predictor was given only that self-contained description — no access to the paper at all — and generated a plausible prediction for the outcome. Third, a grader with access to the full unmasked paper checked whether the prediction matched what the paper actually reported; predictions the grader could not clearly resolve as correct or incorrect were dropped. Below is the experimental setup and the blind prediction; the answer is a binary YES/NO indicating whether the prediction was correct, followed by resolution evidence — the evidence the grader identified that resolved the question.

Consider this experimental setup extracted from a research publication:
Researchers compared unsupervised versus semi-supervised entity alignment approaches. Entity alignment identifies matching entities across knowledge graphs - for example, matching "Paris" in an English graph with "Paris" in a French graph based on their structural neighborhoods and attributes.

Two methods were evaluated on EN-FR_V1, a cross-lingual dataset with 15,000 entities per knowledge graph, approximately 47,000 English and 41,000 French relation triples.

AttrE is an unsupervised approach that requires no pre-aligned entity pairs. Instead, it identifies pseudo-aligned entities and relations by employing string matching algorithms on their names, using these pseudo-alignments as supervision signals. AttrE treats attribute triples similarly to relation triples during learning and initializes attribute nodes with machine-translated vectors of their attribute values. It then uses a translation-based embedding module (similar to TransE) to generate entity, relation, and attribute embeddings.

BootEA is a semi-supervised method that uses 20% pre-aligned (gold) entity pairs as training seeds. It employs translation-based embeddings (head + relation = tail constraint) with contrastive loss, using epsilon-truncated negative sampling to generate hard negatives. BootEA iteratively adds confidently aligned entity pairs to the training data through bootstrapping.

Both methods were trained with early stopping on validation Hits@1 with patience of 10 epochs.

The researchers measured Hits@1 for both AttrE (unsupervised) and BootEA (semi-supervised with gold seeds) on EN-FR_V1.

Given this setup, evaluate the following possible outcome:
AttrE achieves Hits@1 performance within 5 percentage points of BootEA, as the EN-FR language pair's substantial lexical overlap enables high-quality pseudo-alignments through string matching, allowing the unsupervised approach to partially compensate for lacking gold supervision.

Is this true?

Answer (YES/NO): NO